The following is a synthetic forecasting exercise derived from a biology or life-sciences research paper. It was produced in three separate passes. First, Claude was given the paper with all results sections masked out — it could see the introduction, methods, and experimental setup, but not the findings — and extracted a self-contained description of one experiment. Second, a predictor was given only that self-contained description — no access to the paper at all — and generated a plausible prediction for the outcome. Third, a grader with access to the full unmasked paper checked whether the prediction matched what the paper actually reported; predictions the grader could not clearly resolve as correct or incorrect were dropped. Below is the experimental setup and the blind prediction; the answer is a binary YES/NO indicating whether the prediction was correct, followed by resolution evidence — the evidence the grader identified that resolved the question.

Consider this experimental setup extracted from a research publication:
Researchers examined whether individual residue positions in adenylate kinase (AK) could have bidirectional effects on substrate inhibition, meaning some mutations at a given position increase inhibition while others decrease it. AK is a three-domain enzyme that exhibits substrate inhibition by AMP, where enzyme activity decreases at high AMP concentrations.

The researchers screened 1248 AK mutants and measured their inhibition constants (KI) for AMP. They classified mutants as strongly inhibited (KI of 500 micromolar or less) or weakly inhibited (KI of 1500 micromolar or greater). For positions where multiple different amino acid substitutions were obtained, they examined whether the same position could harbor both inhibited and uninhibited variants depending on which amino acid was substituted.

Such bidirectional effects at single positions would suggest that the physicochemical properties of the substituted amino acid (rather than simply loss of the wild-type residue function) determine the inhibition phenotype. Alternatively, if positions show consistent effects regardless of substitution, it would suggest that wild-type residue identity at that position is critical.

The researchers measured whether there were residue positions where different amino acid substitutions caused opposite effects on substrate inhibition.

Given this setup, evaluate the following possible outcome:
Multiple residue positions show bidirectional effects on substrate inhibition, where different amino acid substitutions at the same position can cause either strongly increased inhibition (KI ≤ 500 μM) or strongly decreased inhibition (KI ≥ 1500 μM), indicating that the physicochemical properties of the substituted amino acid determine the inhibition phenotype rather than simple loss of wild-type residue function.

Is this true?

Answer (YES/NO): YES